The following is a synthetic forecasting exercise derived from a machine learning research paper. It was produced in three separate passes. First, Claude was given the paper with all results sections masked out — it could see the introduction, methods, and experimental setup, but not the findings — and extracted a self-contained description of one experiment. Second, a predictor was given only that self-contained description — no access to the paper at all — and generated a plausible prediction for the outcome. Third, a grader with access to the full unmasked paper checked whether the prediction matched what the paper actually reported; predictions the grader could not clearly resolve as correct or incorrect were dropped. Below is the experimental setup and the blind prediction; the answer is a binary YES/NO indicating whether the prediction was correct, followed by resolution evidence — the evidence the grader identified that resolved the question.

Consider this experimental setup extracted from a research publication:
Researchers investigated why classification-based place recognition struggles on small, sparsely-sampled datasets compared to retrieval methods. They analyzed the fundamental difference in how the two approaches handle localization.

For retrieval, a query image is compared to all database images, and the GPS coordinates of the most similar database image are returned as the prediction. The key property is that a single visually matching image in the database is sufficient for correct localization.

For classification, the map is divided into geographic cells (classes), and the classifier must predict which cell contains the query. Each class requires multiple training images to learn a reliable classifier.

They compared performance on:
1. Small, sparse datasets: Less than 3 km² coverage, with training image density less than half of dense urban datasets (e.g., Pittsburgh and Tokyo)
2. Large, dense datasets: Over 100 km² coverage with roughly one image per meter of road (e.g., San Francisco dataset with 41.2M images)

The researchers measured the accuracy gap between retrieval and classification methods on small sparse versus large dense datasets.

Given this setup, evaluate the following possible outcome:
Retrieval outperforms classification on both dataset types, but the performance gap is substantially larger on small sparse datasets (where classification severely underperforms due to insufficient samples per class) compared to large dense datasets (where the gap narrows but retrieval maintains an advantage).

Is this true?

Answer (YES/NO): YES